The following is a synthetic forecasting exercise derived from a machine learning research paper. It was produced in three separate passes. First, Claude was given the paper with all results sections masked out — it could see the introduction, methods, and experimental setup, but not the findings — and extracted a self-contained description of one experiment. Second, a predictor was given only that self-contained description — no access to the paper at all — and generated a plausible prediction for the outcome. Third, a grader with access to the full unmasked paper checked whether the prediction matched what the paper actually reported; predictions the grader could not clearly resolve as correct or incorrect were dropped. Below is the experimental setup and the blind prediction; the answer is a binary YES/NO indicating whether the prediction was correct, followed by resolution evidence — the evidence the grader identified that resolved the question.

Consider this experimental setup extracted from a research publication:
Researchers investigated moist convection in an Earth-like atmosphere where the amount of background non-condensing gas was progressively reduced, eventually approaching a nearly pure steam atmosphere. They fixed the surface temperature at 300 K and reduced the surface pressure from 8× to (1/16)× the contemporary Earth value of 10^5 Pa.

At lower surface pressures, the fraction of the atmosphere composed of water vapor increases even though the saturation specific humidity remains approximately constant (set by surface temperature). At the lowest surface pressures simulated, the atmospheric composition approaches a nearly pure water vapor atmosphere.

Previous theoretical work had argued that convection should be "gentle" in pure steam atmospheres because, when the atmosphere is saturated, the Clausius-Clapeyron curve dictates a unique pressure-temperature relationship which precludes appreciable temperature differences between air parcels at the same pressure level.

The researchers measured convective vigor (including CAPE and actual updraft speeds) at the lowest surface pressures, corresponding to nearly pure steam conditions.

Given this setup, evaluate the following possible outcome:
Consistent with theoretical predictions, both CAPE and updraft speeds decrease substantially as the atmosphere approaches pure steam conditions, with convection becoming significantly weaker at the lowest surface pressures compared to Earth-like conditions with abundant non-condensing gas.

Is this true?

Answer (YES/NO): YES